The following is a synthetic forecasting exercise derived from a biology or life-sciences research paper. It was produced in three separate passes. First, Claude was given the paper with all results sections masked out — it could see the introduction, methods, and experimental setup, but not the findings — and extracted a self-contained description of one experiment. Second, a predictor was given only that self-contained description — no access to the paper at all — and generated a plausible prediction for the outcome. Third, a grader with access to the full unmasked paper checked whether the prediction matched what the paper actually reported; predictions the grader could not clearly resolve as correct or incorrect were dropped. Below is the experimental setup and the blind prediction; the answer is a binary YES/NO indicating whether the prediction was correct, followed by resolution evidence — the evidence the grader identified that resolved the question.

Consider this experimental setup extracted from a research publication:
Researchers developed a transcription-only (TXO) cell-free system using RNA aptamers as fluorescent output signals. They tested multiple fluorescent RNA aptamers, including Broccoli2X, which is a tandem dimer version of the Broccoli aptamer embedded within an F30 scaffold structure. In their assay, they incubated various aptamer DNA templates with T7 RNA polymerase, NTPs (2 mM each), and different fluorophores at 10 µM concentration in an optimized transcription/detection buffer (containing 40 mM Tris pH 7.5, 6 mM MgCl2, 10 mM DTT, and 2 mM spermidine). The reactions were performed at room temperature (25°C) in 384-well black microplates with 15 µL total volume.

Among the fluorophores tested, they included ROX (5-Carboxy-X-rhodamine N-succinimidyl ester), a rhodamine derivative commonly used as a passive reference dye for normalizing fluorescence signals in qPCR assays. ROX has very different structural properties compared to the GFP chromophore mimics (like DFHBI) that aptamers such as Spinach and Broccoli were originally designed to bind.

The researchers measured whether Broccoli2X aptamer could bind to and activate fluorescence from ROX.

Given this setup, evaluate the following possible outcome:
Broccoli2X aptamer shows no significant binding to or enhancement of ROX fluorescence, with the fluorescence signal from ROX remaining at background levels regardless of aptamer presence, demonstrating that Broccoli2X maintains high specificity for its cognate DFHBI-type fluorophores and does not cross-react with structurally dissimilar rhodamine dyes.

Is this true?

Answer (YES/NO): NO